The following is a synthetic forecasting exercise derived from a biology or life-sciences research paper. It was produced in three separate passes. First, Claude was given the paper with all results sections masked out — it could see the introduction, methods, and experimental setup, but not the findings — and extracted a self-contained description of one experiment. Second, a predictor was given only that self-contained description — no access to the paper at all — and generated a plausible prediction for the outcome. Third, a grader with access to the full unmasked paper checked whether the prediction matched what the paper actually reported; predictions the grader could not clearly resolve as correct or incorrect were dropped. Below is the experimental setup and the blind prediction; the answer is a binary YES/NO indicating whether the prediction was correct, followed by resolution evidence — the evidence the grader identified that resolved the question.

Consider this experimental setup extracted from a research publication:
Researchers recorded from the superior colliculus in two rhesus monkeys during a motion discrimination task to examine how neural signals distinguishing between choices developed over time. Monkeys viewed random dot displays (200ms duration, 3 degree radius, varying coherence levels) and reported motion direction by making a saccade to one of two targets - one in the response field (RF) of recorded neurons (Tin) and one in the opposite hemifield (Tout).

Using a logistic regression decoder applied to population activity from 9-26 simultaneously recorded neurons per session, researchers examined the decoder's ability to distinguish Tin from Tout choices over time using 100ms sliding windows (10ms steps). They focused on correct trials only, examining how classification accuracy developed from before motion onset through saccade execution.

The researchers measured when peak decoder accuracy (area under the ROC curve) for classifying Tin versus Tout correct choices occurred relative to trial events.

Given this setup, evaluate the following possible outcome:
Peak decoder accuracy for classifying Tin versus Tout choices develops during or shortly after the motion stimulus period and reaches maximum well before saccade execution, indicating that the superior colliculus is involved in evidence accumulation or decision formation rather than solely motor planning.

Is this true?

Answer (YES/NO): NO